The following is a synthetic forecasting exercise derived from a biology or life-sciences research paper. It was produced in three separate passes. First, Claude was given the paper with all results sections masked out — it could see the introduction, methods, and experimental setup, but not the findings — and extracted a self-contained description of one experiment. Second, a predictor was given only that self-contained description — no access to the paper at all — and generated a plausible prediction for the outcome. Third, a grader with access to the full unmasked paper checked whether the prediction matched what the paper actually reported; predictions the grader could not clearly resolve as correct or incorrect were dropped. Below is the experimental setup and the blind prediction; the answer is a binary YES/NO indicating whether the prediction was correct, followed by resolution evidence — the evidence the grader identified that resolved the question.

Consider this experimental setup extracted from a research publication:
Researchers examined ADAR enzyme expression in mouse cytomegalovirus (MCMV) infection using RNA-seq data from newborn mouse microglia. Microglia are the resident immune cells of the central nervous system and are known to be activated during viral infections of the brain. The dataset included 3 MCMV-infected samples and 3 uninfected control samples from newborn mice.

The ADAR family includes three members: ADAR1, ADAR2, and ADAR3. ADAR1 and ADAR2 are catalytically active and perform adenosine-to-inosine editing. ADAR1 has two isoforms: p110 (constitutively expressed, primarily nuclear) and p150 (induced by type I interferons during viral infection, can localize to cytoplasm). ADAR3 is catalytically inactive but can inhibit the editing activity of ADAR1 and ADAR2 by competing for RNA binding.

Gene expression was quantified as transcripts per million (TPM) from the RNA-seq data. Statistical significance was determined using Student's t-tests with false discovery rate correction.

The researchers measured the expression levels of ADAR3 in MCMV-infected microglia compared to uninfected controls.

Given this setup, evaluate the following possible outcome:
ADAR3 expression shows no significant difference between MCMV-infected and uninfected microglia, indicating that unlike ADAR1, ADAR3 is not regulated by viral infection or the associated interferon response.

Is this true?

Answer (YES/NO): YES